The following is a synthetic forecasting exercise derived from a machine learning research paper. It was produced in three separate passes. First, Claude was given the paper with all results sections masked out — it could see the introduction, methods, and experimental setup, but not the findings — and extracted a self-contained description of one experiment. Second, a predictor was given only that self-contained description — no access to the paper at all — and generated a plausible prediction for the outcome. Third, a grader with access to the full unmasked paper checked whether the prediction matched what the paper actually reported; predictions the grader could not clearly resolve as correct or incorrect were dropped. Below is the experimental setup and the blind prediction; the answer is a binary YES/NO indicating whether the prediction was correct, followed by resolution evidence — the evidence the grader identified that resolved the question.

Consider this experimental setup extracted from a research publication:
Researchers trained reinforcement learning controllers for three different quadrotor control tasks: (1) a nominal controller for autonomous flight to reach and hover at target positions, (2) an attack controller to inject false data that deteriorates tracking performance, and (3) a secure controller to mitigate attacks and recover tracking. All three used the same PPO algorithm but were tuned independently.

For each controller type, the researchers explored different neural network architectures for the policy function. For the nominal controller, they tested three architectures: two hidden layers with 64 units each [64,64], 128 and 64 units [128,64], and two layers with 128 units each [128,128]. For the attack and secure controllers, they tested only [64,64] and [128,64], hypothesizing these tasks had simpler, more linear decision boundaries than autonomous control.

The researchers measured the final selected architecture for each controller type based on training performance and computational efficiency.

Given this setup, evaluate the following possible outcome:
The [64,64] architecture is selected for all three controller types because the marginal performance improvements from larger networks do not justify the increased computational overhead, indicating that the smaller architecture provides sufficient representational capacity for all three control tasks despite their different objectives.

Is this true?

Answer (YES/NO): NO